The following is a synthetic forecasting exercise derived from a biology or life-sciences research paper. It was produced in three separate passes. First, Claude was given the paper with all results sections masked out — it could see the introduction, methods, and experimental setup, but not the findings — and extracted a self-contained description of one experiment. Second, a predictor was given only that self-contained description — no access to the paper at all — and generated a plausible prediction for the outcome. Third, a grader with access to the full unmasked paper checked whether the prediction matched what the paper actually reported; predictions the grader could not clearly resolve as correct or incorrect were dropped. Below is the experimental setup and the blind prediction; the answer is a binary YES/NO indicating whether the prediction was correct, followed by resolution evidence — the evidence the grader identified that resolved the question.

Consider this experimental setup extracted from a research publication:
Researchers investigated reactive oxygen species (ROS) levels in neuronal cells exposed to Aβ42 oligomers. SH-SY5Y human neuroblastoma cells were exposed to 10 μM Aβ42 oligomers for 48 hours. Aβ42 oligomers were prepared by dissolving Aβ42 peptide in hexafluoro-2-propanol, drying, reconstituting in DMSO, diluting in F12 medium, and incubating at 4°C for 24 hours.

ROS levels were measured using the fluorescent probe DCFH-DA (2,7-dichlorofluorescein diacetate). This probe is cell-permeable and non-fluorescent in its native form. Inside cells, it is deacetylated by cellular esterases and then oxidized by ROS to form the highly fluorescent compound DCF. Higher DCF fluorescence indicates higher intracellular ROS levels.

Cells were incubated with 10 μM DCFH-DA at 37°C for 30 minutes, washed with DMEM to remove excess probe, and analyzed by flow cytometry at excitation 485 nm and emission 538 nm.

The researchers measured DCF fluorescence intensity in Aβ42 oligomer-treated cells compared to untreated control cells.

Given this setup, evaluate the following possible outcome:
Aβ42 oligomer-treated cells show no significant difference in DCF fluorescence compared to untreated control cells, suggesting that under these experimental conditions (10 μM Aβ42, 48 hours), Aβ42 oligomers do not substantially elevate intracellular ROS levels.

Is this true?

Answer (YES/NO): NO